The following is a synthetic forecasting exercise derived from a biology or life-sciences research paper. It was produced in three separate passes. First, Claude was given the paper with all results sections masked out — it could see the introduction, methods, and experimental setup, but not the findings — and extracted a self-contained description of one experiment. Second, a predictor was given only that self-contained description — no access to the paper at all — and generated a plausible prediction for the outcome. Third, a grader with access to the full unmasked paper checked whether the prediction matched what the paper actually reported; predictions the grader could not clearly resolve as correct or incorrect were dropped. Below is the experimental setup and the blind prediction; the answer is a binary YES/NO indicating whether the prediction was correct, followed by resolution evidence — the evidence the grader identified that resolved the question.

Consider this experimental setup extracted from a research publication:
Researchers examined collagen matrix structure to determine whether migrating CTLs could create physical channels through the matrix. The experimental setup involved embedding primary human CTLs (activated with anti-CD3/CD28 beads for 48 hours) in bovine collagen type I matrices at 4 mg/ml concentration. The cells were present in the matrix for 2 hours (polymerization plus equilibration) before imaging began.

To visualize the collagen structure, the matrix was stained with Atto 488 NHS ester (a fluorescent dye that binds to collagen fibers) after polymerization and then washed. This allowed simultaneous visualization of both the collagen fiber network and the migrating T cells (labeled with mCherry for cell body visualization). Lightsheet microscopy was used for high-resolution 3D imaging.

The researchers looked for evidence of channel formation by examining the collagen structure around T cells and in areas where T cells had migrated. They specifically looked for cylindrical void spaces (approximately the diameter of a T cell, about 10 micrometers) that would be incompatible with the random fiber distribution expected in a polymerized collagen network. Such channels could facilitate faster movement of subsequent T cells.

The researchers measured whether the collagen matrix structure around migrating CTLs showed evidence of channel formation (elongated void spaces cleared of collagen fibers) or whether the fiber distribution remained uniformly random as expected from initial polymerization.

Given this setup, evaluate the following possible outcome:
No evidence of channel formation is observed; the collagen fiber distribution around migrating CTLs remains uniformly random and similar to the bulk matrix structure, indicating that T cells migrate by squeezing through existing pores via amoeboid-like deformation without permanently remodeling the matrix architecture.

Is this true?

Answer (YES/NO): NO